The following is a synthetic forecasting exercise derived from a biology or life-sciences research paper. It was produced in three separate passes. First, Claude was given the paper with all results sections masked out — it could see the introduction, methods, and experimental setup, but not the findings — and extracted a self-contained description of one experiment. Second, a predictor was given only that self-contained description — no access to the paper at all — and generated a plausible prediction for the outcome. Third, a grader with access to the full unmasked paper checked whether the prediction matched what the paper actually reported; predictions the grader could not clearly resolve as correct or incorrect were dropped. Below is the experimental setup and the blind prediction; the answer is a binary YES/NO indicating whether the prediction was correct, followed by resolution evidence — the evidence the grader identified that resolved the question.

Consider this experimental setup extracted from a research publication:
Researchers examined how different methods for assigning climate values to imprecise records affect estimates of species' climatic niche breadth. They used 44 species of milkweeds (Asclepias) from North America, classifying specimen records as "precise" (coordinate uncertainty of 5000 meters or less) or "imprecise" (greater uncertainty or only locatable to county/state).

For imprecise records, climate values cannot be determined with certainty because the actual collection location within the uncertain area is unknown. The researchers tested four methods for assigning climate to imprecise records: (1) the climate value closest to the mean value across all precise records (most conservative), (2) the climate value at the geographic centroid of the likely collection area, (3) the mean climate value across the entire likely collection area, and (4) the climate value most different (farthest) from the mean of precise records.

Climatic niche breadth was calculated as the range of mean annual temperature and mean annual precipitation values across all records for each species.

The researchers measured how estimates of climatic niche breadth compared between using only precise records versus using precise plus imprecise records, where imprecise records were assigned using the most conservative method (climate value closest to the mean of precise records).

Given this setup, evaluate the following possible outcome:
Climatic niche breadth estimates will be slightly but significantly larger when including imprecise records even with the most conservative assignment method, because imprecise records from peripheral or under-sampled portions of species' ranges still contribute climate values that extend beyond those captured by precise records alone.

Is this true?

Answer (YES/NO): NO